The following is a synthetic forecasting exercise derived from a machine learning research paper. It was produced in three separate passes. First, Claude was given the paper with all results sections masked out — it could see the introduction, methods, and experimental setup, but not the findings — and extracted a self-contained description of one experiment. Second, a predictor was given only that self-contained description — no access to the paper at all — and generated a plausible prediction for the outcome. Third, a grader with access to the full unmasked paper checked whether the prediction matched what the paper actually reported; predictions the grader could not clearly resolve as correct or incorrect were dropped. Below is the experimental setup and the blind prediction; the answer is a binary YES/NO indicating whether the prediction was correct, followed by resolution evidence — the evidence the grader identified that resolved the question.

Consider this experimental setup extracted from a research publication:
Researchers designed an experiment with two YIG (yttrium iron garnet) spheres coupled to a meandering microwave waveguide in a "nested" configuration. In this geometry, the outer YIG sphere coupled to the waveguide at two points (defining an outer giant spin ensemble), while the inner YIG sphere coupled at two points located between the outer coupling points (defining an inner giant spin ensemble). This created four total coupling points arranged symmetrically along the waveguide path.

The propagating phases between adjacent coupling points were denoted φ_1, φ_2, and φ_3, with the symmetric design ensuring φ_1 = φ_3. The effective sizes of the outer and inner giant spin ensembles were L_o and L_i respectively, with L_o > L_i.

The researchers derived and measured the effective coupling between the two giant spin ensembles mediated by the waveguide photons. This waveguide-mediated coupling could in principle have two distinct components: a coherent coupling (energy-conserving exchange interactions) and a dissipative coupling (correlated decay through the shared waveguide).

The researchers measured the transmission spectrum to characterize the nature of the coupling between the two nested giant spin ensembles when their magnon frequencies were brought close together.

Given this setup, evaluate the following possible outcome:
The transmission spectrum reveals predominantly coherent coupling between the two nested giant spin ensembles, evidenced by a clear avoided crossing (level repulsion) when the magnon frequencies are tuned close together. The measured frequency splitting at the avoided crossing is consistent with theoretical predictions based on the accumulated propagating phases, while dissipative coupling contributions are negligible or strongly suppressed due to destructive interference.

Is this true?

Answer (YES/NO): NO